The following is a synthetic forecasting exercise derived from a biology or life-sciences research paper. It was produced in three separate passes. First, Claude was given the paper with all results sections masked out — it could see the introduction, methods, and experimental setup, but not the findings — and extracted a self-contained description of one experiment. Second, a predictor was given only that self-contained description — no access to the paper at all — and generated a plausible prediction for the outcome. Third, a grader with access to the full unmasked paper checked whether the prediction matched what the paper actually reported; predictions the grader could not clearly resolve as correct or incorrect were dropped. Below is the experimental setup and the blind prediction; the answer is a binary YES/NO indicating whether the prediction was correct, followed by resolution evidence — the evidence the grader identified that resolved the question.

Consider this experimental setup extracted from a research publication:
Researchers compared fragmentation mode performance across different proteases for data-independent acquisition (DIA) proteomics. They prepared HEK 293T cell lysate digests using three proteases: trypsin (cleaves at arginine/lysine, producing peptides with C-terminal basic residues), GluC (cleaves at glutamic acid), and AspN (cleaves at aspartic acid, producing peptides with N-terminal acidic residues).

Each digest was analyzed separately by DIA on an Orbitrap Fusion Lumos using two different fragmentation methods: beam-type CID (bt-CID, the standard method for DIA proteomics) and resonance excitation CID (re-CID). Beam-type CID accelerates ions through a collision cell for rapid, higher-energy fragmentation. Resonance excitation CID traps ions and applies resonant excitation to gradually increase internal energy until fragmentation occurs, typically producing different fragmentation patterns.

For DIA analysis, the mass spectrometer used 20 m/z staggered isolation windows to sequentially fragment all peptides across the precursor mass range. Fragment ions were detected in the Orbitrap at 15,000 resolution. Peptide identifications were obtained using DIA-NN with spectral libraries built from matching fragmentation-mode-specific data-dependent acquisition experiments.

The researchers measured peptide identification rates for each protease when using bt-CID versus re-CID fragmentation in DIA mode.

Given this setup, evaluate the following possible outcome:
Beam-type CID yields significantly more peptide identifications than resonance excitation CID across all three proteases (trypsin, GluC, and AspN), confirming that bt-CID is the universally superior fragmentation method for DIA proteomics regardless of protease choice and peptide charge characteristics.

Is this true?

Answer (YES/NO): NO